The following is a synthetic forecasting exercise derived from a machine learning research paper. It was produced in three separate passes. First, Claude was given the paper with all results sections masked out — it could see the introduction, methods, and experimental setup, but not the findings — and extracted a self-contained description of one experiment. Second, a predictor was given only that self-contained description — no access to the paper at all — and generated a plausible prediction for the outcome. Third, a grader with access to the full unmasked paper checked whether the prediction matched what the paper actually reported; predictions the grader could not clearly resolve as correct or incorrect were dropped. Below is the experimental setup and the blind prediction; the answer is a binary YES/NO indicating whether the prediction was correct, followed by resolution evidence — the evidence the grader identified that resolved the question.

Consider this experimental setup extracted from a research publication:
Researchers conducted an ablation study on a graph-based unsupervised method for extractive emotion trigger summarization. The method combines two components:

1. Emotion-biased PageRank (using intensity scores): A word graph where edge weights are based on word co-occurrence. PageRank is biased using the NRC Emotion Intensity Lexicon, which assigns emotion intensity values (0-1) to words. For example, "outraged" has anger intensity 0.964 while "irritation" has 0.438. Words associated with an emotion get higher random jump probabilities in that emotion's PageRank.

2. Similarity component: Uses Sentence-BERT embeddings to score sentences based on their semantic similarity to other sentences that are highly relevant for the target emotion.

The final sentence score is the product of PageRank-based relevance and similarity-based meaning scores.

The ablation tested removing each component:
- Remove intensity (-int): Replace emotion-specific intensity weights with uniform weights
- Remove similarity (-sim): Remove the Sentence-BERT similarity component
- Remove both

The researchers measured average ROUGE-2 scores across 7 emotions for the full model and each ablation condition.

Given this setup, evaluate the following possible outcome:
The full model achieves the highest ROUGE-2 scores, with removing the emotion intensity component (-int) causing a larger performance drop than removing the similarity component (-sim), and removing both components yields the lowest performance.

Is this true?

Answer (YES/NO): NO